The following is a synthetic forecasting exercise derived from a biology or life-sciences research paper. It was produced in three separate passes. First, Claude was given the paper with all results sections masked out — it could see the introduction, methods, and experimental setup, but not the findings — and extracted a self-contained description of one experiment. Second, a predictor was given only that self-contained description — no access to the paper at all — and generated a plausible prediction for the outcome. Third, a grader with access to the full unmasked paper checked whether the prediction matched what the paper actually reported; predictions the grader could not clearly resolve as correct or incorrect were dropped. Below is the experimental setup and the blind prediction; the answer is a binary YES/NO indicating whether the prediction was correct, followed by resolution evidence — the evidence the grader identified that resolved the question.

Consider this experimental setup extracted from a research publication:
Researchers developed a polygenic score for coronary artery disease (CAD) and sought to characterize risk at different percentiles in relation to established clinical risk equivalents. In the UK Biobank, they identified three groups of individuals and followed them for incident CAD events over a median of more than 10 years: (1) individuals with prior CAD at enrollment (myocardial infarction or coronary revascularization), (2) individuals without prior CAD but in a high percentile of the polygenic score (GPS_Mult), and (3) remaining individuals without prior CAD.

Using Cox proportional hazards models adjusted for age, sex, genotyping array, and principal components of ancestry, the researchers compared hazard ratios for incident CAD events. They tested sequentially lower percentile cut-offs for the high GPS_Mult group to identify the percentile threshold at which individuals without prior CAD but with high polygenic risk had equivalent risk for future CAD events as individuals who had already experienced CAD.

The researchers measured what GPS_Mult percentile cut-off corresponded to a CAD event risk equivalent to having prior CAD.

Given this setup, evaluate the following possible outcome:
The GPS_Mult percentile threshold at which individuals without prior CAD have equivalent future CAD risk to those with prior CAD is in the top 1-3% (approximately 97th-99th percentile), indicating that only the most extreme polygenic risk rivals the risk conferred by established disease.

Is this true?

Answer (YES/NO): YES